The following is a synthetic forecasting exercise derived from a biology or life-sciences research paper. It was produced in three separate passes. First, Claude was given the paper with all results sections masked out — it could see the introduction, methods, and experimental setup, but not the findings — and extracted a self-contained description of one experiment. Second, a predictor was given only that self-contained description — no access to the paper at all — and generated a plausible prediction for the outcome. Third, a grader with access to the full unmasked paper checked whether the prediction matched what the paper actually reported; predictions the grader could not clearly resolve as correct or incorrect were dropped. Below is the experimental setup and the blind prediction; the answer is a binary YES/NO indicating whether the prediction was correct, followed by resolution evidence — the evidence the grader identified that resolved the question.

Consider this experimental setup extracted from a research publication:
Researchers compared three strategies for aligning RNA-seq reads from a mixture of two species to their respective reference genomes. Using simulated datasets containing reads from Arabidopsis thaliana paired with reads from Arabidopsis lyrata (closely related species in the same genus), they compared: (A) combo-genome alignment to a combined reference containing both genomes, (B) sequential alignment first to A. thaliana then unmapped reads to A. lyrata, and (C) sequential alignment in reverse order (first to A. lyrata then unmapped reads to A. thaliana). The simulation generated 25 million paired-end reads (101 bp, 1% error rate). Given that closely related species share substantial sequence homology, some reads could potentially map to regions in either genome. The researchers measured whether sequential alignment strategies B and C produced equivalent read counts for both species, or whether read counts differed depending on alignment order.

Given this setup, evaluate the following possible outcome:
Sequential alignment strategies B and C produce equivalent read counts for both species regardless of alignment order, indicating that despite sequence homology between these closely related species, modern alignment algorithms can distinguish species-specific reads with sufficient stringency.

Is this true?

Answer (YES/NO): NO